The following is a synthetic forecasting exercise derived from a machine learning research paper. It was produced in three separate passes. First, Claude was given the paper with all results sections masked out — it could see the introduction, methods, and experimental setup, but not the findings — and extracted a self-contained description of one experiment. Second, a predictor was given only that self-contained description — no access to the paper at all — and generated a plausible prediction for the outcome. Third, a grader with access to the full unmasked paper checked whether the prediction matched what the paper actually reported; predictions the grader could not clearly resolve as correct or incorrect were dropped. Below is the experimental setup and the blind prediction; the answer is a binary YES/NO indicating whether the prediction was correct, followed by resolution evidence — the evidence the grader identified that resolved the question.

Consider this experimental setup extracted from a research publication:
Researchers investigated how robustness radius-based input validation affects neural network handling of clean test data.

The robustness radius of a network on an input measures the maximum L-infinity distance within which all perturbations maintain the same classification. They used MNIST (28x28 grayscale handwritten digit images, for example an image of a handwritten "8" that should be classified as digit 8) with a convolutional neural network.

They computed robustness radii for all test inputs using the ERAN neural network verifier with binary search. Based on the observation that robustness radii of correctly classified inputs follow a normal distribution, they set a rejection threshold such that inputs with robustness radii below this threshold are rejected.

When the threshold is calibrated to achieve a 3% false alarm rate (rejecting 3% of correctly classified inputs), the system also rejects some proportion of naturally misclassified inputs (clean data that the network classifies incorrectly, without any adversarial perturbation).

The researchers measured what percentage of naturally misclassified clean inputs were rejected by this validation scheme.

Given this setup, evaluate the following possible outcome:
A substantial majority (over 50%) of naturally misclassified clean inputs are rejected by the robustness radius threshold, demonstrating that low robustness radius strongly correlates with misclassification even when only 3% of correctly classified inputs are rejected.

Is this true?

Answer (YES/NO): YES